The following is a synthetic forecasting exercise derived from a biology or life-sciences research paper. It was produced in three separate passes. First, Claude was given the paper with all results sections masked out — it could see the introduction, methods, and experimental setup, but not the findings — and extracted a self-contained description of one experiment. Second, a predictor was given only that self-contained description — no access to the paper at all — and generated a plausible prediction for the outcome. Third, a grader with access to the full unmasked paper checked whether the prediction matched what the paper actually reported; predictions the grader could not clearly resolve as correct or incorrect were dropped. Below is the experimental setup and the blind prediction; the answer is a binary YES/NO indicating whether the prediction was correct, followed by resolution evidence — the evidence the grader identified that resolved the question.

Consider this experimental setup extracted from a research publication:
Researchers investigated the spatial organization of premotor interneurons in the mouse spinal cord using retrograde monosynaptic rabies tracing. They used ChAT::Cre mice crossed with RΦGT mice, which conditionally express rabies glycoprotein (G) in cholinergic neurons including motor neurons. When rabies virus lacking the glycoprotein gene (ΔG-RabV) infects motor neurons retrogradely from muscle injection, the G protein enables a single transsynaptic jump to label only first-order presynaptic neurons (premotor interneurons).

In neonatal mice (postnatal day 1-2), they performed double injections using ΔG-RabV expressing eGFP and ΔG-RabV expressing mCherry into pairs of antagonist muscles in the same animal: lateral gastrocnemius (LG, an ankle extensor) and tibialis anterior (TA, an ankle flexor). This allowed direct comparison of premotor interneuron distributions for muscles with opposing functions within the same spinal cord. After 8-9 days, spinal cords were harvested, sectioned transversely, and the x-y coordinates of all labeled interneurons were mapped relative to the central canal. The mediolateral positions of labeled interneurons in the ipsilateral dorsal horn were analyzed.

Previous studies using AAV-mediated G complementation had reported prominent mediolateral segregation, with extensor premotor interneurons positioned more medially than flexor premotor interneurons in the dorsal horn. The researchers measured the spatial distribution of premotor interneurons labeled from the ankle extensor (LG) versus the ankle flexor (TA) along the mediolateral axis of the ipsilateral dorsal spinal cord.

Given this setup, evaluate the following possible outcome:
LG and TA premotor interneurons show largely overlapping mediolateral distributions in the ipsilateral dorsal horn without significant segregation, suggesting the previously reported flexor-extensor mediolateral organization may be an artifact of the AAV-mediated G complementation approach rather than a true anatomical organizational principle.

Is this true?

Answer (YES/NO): NO